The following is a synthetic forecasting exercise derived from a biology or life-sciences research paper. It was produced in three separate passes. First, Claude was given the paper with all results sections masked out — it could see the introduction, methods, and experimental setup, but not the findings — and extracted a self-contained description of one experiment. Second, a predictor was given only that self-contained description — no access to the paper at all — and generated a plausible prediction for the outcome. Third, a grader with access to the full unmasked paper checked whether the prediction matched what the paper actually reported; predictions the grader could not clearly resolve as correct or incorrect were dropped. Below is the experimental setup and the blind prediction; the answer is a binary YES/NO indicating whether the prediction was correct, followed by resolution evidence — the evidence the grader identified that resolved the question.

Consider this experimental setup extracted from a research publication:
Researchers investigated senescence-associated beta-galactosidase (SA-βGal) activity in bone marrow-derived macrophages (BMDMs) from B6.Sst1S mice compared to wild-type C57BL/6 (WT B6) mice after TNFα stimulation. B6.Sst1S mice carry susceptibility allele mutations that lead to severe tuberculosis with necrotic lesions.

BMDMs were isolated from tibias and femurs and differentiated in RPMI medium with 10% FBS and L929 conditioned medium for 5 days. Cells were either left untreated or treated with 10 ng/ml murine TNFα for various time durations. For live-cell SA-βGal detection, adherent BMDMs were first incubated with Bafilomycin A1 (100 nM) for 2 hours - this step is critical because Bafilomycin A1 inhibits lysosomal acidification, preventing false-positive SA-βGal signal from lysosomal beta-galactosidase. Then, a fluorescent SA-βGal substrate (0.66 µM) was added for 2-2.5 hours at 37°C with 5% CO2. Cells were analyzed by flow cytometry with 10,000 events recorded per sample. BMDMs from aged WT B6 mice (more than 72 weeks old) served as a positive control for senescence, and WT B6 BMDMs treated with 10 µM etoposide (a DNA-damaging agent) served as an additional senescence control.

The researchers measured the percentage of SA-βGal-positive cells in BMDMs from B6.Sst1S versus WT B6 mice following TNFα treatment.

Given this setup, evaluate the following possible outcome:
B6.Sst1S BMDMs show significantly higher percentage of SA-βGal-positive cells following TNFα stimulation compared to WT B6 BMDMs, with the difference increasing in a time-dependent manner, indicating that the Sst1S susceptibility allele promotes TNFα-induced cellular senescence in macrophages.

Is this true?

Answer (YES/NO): NO